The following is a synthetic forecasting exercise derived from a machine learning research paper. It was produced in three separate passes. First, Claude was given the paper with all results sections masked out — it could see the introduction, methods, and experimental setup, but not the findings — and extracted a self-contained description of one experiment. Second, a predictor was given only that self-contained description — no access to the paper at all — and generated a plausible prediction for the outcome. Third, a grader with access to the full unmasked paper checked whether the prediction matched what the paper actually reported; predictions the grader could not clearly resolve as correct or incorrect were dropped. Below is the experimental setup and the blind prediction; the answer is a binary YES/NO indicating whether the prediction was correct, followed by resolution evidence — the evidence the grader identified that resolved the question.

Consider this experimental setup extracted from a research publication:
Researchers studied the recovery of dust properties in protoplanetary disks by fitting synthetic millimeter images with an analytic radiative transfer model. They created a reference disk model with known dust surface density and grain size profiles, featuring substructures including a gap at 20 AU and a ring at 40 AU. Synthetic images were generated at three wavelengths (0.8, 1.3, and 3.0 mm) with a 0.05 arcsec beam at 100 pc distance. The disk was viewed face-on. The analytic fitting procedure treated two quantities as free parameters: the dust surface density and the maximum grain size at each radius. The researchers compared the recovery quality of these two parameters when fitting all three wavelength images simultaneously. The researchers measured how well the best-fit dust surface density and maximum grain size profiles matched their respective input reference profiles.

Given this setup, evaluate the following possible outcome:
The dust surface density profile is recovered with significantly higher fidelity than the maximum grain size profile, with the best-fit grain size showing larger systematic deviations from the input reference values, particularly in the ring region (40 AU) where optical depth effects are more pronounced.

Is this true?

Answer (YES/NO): NO